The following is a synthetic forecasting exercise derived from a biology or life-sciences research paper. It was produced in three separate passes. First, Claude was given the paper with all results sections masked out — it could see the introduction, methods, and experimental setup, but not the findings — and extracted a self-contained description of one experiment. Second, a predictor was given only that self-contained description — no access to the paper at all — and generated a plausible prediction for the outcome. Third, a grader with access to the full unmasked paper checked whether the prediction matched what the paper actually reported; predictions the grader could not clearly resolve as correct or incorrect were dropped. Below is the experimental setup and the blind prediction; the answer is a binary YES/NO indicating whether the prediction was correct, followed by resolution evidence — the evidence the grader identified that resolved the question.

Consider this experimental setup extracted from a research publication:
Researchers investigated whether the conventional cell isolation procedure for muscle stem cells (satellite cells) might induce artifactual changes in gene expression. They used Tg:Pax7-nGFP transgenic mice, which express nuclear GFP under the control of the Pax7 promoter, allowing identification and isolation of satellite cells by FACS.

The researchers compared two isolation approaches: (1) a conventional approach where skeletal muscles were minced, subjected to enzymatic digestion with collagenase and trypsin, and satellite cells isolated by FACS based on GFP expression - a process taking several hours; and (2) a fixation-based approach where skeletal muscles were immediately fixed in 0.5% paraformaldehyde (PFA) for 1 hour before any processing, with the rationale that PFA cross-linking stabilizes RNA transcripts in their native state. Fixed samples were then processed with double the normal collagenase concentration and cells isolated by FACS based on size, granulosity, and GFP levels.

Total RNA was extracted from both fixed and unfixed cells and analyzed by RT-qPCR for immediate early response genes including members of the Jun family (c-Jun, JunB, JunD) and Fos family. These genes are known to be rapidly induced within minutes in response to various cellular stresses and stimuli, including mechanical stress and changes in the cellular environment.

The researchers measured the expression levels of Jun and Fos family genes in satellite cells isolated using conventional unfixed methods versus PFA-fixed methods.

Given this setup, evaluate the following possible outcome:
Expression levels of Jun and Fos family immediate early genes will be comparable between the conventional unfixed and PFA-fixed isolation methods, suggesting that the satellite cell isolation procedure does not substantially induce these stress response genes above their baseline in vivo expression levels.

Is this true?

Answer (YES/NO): NO